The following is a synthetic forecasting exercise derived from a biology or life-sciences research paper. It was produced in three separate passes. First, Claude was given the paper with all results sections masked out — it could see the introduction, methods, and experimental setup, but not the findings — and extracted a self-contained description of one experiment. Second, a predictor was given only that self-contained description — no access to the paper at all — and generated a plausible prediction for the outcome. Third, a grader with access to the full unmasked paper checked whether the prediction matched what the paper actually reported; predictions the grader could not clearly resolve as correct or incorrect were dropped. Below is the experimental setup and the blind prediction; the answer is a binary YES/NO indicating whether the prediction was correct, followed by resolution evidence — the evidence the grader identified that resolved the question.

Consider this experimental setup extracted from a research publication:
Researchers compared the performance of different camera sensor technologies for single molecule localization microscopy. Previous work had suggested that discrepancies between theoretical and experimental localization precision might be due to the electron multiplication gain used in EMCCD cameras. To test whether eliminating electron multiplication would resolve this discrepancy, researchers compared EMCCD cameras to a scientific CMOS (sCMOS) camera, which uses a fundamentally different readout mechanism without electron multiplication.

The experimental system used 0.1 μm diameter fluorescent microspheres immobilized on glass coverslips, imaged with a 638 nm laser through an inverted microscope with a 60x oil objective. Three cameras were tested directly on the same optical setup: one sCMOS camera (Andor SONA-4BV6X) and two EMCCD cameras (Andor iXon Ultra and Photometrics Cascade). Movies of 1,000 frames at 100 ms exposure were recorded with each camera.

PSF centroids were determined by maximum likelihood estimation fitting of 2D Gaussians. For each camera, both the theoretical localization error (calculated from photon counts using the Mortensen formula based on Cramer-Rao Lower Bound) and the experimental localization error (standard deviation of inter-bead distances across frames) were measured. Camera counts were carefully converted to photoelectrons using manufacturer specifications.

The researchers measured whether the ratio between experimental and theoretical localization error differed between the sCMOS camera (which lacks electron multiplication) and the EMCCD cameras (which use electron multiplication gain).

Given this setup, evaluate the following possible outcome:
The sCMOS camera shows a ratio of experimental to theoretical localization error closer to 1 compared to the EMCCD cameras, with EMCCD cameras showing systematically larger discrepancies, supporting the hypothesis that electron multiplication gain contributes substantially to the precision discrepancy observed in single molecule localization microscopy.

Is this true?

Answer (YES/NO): NO